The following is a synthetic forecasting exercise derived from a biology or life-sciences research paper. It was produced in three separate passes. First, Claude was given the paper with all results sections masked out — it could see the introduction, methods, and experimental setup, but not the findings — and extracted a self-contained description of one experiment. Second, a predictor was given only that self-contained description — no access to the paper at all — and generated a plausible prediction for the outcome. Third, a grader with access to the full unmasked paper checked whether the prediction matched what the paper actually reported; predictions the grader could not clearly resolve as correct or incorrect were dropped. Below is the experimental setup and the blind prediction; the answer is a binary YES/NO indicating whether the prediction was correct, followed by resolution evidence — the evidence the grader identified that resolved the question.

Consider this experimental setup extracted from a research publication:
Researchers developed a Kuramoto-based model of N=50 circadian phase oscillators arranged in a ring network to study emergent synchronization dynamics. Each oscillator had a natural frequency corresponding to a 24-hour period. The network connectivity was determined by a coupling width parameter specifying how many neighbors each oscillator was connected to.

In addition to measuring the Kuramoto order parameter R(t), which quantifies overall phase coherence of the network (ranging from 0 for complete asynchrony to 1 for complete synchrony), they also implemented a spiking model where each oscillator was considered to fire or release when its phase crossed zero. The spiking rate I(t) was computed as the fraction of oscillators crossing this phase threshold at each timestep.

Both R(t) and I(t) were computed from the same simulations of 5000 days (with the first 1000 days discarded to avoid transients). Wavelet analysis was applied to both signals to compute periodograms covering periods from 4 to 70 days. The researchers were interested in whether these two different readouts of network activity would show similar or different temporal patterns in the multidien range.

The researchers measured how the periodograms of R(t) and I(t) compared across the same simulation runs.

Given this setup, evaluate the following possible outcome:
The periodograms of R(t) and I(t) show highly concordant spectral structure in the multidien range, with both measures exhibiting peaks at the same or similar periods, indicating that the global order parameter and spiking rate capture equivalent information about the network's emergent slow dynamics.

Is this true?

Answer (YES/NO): YES